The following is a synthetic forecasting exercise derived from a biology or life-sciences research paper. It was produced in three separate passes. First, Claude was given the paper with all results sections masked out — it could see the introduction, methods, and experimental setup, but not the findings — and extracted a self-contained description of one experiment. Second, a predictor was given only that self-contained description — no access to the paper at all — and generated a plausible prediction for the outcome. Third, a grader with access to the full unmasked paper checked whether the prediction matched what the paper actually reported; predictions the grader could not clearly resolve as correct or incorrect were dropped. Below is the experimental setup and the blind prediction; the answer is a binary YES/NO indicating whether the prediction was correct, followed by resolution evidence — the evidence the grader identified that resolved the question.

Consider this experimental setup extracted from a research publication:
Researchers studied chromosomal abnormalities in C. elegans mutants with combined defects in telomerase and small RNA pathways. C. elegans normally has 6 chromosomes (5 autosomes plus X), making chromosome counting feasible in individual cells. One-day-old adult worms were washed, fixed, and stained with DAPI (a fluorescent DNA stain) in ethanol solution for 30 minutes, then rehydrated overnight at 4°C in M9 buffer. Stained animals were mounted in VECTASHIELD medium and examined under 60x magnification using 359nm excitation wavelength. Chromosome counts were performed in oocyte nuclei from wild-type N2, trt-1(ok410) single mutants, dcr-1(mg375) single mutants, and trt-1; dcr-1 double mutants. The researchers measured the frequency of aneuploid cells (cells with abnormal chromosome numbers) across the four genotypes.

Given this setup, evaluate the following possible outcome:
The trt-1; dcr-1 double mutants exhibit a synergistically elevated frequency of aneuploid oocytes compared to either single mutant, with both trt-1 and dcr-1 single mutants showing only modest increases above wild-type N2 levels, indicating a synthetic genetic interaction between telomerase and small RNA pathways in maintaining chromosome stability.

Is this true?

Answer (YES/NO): NO